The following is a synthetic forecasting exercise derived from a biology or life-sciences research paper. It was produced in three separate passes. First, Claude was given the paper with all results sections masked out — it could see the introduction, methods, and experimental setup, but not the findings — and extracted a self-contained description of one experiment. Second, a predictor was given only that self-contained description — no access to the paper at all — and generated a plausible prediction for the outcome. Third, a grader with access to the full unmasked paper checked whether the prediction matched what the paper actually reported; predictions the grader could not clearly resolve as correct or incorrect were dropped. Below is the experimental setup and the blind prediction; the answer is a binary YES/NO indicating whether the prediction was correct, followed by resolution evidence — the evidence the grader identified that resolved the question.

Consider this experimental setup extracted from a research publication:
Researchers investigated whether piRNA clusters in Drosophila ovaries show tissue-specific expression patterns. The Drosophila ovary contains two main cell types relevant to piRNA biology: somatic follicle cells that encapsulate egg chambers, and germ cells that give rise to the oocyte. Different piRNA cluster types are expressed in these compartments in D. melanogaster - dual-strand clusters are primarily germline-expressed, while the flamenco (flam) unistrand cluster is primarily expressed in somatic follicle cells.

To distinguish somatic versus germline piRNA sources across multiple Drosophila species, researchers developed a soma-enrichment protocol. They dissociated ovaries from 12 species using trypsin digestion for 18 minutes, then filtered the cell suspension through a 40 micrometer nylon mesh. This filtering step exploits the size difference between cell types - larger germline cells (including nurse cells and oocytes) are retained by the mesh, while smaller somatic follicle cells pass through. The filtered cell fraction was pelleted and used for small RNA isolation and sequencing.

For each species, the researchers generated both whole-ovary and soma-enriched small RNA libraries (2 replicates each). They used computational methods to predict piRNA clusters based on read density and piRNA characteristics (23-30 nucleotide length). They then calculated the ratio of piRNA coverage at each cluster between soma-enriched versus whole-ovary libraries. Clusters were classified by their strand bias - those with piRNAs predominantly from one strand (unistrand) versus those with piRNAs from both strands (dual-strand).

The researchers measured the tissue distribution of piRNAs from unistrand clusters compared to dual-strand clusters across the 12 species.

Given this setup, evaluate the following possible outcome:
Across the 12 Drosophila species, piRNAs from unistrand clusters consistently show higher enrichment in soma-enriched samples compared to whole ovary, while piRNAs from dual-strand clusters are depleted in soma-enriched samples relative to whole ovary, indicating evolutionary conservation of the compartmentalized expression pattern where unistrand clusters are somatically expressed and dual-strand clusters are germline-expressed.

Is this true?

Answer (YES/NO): YES